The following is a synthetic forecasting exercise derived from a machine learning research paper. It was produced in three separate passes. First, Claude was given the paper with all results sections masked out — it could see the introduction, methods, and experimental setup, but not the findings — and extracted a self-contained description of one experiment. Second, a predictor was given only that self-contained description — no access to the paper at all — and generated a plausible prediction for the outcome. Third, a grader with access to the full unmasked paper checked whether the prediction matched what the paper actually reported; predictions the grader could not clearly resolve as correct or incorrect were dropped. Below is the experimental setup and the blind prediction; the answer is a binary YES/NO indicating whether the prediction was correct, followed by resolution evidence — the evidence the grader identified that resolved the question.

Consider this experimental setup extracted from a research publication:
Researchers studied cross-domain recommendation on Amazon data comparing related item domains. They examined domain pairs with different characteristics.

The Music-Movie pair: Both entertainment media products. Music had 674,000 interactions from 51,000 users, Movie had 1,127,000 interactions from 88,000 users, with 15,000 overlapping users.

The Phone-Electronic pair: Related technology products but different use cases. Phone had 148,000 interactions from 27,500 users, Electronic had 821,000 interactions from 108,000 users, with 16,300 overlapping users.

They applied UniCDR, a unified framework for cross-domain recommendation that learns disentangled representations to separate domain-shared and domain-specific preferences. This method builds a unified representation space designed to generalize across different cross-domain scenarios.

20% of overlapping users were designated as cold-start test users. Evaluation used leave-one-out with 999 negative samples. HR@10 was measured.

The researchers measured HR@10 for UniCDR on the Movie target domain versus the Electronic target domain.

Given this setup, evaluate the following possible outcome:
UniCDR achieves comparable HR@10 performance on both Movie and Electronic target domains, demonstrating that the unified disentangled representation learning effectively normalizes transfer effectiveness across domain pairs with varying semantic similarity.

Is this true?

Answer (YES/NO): NO